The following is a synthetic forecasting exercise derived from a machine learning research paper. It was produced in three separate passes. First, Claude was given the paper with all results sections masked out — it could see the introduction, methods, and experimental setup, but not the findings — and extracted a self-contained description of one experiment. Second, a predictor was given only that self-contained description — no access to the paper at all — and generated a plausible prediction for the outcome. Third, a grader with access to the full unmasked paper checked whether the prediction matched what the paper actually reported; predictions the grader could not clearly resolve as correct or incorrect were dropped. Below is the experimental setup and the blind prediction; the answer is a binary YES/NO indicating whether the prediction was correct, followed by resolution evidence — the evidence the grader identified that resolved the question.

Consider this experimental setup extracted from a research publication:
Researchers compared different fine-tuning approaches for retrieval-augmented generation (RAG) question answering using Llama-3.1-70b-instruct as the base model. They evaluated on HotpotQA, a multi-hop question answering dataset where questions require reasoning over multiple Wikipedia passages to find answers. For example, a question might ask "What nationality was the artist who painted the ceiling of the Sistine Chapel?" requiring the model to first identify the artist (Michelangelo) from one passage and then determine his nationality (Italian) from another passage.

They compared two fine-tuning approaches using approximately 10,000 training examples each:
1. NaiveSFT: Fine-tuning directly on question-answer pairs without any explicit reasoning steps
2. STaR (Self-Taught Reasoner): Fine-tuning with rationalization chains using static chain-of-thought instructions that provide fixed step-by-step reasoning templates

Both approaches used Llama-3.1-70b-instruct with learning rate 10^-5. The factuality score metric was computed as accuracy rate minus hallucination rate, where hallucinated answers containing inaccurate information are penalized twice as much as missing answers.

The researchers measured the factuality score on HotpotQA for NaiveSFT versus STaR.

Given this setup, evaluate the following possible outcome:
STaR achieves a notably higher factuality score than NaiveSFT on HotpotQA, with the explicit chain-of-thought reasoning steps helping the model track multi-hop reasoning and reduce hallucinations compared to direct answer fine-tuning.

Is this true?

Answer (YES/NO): NO